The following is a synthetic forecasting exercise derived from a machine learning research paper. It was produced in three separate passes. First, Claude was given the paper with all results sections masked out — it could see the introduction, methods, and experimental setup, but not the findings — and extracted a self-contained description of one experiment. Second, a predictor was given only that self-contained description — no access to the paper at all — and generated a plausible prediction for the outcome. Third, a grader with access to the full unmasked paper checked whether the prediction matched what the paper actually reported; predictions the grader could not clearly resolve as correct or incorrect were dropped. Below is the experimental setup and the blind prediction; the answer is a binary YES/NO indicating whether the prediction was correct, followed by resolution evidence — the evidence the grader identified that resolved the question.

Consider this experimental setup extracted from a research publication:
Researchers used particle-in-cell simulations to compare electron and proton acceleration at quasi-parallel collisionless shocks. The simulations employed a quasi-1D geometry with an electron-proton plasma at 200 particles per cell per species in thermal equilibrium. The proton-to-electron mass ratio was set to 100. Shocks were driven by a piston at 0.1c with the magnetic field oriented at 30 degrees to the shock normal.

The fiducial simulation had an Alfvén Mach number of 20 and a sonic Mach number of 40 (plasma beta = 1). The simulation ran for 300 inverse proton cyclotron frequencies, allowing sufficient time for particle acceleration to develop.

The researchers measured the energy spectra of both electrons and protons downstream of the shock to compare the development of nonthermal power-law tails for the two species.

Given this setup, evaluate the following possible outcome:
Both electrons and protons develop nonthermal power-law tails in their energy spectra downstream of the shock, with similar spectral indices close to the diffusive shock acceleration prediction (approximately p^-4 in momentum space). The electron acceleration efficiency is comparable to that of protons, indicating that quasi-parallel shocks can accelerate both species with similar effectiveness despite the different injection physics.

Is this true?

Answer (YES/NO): NO